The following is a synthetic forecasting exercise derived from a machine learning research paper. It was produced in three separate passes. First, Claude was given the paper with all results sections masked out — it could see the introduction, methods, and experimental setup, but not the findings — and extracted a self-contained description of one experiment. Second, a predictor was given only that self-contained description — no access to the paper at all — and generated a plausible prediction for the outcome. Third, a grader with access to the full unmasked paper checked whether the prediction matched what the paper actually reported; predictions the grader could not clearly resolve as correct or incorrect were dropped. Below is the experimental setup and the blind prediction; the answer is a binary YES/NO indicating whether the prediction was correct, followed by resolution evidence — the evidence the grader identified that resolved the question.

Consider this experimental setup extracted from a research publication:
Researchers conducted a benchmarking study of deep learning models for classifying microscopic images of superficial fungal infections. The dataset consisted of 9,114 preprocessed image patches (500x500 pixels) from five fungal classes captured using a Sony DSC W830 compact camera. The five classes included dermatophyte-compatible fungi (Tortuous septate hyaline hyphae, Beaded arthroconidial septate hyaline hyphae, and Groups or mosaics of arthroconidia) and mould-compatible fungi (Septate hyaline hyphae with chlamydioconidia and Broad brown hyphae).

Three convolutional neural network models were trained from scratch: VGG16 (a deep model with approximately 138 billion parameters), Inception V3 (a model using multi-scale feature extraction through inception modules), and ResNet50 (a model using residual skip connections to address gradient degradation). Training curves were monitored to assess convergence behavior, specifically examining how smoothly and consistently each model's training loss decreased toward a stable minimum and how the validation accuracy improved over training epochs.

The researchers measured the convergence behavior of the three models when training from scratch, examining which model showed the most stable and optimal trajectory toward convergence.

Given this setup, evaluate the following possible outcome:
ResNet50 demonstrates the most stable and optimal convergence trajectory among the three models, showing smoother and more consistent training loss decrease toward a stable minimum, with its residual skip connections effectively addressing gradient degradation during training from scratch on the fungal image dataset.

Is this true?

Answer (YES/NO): NO